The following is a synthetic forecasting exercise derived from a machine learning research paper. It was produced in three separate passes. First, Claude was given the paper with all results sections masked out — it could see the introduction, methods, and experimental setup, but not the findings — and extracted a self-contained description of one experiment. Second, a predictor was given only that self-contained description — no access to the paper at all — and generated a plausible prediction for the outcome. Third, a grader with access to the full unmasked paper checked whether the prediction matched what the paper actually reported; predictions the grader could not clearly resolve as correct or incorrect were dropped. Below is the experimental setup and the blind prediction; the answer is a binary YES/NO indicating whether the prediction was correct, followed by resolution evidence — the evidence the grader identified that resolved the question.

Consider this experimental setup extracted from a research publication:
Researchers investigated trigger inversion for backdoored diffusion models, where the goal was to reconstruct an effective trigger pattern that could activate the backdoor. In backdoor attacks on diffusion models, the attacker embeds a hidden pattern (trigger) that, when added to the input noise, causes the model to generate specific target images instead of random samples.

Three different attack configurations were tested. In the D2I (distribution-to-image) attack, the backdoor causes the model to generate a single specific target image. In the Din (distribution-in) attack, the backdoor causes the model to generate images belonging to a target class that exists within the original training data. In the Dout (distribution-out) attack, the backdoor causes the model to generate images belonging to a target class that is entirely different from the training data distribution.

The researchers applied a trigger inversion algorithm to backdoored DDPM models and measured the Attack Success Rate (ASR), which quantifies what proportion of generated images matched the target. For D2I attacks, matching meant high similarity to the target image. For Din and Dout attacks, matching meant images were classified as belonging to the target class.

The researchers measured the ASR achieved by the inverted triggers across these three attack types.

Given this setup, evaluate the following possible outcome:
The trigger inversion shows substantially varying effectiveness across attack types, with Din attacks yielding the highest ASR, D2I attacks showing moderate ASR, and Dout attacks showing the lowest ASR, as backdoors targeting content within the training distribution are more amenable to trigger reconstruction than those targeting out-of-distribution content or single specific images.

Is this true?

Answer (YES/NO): NO